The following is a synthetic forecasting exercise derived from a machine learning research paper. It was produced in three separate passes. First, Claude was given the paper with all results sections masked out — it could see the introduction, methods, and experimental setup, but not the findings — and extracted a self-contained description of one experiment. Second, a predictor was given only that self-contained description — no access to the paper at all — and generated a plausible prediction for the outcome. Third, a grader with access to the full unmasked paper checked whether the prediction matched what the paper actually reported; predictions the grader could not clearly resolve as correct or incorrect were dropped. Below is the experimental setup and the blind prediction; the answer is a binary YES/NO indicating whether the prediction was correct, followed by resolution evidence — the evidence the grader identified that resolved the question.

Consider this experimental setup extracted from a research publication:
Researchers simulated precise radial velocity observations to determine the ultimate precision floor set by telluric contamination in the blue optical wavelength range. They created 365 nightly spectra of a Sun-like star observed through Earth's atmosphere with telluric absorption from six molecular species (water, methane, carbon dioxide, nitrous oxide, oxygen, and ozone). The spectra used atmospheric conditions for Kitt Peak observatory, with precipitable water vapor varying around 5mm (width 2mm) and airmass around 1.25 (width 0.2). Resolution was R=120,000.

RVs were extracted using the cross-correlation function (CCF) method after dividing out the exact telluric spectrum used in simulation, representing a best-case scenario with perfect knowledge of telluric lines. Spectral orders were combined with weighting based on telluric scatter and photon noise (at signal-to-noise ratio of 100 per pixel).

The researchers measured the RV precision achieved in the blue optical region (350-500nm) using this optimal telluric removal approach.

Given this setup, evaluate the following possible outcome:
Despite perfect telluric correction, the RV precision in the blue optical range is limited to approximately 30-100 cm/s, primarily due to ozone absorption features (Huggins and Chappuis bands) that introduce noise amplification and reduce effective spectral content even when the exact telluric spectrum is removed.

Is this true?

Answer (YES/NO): NO